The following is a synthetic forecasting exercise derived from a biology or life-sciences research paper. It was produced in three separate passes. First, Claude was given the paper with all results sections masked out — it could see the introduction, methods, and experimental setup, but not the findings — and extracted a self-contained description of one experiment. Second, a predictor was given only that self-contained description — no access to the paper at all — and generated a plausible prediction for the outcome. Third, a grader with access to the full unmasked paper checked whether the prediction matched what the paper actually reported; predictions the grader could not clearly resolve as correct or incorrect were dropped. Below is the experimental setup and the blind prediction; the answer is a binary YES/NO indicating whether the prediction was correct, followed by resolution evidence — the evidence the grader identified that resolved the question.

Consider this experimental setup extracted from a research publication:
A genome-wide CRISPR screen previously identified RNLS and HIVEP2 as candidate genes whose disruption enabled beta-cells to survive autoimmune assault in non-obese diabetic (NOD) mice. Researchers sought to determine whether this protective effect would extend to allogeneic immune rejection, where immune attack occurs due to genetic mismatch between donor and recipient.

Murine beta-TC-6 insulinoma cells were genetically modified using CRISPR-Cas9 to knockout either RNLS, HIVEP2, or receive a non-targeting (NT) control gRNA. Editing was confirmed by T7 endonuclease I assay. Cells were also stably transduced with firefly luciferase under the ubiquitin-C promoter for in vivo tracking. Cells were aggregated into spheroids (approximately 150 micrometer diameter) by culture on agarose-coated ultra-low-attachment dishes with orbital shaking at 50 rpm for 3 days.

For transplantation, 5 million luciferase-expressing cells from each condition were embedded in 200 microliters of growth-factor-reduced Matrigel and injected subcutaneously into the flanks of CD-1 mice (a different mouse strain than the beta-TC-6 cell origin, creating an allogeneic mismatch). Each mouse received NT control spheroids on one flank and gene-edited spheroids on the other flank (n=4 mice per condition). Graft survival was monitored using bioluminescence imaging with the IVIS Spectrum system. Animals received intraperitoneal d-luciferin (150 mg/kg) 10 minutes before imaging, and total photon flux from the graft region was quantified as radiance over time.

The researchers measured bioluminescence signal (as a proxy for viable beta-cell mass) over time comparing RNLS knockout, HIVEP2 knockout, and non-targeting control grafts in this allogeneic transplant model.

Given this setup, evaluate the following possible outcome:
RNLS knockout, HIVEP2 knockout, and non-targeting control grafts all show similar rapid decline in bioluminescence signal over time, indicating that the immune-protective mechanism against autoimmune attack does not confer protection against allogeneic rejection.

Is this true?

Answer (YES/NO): YES